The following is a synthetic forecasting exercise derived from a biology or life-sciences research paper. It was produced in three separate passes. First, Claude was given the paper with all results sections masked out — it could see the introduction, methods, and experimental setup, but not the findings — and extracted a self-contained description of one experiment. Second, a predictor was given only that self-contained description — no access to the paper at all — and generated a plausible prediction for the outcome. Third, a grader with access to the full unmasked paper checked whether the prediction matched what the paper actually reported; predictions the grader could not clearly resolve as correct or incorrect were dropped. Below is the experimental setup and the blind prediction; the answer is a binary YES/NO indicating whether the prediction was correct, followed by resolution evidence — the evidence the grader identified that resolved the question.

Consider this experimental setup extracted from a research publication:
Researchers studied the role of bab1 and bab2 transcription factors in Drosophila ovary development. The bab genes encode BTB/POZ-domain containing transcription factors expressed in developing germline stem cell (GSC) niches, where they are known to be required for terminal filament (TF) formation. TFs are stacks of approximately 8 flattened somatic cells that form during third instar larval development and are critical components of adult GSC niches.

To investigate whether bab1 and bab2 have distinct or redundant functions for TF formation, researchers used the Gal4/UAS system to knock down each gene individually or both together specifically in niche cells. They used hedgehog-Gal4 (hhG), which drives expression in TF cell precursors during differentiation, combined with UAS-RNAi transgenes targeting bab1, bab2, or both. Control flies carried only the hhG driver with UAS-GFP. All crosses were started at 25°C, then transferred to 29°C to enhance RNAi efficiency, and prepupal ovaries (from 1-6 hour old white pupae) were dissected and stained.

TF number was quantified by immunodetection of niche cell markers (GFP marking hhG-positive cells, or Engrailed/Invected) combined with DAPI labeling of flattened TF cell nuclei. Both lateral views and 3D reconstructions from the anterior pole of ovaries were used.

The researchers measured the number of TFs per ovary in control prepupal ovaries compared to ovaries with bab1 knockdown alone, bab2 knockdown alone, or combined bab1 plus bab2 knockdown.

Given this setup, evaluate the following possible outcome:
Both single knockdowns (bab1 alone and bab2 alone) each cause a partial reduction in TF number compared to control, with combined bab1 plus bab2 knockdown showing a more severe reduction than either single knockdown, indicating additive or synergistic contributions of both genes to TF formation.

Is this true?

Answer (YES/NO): NO